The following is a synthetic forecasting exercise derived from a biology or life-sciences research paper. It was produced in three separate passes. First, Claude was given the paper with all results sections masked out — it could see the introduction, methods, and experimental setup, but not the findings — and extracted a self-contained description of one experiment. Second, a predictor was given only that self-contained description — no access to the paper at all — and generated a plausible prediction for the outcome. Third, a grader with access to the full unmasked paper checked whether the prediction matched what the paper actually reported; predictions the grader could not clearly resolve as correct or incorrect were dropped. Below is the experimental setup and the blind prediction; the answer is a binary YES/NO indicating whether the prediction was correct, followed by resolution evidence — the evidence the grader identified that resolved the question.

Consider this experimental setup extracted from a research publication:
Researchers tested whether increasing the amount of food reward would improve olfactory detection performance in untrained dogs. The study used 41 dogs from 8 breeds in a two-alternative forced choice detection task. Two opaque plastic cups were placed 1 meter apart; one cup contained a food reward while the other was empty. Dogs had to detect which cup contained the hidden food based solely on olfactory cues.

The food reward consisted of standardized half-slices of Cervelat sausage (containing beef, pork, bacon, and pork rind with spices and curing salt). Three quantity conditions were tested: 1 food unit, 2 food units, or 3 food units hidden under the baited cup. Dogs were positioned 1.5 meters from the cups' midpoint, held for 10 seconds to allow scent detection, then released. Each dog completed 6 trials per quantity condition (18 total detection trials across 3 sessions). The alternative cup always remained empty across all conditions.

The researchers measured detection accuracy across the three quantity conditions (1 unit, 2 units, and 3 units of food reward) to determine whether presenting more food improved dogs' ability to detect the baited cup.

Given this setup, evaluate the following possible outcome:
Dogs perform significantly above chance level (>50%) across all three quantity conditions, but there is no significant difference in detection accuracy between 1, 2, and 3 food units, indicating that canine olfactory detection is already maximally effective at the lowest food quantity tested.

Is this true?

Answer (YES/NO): NO